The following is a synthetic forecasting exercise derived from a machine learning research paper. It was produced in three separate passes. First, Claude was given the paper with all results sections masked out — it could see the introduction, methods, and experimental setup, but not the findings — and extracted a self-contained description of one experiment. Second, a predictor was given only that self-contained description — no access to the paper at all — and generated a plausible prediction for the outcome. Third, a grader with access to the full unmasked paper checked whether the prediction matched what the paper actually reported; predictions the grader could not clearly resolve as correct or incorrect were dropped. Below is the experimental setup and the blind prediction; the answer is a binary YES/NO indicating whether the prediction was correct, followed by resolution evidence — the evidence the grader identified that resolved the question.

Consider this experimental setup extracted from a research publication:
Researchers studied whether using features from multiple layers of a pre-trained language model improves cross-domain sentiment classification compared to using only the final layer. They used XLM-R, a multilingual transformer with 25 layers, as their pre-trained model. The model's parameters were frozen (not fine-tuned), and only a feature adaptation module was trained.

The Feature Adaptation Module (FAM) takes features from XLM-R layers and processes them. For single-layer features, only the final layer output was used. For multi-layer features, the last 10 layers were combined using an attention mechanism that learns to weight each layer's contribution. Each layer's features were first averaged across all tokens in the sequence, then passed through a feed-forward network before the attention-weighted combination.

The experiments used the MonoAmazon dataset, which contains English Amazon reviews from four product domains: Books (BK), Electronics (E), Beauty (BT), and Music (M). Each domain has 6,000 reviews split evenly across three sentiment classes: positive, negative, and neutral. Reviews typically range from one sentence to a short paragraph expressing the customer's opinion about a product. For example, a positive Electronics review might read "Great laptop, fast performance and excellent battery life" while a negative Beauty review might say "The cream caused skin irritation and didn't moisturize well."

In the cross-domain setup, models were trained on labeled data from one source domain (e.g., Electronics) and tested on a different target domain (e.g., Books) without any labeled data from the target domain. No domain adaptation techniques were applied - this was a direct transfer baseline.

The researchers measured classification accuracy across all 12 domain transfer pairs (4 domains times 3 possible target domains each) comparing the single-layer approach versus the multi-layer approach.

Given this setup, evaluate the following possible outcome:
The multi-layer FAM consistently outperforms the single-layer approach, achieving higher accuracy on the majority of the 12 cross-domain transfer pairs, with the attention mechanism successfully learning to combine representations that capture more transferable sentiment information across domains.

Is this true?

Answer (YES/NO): YES